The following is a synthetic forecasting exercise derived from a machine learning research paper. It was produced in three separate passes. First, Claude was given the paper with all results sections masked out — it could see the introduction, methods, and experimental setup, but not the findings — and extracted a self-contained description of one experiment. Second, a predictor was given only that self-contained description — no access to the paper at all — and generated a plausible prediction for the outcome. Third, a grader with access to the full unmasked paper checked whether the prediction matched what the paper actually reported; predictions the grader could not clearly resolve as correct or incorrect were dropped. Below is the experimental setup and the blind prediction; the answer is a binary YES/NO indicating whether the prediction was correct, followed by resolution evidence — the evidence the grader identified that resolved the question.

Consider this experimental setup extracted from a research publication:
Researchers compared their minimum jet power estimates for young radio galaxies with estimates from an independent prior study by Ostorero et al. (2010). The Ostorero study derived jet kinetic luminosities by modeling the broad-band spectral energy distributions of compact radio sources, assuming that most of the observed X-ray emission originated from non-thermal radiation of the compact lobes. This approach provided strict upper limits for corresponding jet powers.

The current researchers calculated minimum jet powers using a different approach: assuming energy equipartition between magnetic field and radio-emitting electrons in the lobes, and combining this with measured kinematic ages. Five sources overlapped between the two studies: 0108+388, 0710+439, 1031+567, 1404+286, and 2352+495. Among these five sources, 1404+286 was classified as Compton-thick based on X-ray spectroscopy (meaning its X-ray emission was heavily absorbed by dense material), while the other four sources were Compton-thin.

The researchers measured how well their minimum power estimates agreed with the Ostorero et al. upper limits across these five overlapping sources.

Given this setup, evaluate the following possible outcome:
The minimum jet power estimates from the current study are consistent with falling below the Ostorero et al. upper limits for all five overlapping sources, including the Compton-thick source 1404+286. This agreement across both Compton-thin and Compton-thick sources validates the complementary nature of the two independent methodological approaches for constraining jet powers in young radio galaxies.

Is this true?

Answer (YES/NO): NO